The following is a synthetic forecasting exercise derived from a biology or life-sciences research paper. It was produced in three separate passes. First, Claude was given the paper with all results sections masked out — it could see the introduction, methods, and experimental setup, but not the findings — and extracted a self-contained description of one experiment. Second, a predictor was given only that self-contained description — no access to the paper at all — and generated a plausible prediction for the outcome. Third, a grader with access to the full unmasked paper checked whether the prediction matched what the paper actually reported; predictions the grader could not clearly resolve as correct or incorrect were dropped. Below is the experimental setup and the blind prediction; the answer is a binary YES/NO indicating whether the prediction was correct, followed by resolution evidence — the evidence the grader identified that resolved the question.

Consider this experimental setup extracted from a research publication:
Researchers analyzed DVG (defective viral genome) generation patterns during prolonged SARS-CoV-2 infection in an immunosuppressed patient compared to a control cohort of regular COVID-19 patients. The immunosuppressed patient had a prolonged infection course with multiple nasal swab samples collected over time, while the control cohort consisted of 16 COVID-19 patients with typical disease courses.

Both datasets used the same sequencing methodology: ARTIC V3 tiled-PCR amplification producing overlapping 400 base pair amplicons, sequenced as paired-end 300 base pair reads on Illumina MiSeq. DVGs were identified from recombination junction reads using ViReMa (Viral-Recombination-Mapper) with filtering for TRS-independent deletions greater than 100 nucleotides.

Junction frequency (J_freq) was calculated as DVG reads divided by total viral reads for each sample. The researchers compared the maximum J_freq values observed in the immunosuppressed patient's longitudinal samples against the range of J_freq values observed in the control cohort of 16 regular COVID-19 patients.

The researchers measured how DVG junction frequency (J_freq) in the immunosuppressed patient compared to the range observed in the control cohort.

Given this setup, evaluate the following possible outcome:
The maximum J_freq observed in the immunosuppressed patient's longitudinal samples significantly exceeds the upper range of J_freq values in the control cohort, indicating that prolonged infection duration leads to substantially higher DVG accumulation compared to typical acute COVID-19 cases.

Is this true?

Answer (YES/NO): YES